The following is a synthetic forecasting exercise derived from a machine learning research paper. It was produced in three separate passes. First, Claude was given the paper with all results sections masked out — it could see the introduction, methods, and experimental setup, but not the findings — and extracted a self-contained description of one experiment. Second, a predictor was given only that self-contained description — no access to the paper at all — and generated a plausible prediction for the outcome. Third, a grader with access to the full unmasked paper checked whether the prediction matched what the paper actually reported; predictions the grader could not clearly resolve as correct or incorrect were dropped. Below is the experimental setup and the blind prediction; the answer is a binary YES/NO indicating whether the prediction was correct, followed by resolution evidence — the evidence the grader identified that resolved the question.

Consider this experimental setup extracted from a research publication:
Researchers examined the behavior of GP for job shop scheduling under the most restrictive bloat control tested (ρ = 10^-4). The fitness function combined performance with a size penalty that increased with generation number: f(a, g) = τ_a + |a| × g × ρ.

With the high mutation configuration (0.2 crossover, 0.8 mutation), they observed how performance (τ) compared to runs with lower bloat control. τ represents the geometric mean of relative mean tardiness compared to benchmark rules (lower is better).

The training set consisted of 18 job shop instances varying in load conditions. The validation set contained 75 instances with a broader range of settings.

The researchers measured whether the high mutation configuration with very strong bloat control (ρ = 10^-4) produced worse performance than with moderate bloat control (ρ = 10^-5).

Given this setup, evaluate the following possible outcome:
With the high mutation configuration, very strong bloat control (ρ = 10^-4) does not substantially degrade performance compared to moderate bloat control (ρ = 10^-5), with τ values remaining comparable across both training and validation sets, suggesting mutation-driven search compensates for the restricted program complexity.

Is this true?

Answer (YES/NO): NO